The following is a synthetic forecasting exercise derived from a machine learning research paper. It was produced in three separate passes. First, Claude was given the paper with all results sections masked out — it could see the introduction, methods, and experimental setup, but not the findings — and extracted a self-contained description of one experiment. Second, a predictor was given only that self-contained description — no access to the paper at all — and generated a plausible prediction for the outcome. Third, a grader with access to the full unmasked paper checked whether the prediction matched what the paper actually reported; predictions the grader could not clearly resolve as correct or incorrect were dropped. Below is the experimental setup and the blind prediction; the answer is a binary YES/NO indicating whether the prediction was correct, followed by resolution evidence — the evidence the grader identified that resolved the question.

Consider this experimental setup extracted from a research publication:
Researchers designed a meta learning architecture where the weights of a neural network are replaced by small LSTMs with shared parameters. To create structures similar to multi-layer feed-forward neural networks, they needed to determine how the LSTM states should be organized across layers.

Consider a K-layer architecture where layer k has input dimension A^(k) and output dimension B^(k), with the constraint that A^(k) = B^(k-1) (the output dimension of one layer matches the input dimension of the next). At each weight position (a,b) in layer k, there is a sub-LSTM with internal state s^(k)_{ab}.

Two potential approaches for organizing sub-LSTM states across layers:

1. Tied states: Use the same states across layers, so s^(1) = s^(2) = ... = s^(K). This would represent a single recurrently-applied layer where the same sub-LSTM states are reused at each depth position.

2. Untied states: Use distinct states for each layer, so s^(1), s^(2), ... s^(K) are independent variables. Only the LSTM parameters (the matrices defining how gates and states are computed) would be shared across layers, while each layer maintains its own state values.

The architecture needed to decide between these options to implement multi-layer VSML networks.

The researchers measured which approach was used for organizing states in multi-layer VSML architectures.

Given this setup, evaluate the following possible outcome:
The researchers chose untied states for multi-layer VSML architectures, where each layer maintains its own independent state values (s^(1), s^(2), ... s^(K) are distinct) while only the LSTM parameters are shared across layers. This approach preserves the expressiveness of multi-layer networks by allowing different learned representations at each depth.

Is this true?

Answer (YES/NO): YES